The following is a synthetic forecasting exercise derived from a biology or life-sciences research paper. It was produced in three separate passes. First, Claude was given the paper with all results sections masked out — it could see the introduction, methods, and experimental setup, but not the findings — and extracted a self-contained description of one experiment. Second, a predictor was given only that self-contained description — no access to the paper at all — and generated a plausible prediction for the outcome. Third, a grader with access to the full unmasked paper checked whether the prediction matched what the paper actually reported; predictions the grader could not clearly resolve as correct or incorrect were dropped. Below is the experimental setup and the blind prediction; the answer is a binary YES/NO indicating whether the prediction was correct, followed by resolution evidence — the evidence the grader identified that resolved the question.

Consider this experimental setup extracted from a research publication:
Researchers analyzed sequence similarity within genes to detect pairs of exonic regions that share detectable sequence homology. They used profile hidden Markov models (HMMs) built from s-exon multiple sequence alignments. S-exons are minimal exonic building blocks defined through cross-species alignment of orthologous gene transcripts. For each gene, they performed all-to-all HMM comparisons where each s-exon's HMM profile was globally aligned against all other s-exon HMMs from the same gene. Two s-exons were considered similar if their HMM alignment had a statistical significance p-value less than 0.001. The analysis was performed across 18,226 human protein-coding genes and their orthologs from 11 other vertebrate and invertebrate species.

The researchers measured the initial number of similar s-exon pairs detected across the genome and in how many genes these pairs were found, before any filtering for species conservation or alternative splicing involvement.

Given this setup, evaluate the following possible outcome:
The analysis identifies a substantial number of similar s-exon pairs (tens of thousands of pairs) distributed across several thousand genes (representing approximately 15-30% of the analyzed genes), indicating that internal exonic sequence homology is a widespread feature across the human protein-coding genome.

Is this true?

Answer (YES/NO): NO